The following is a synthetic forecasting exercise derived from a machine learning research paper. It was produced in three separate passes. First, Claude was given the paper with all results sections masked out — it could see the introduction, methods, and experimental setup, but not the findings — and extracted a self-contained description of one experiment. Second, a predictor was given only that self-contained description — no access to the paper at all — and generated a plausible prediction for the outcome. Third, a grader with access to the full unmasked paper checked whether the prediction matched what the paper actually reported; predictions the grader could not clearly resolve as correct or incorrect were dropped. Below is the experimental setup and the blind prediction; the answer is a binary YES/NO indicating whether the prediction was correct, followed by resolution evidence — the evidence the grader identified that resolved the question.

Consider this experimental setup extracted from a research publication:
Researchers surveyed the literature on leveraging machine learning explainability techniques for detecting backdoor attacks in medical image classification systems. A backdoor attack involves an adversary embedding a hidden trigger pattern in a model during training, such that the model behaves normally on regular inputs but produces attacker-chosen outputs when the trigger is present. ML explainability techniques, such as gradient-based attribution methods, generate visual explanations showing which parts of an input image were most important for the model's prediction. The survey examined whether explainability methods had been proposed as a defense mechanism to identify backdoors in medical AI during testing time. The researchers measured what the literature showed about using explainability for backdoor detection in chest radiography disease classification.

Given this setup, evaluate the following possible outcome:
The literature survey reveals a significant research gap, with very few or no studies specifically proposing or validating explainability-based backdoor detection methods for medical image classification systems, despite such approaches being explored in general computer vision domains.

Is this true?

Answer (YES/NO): NO